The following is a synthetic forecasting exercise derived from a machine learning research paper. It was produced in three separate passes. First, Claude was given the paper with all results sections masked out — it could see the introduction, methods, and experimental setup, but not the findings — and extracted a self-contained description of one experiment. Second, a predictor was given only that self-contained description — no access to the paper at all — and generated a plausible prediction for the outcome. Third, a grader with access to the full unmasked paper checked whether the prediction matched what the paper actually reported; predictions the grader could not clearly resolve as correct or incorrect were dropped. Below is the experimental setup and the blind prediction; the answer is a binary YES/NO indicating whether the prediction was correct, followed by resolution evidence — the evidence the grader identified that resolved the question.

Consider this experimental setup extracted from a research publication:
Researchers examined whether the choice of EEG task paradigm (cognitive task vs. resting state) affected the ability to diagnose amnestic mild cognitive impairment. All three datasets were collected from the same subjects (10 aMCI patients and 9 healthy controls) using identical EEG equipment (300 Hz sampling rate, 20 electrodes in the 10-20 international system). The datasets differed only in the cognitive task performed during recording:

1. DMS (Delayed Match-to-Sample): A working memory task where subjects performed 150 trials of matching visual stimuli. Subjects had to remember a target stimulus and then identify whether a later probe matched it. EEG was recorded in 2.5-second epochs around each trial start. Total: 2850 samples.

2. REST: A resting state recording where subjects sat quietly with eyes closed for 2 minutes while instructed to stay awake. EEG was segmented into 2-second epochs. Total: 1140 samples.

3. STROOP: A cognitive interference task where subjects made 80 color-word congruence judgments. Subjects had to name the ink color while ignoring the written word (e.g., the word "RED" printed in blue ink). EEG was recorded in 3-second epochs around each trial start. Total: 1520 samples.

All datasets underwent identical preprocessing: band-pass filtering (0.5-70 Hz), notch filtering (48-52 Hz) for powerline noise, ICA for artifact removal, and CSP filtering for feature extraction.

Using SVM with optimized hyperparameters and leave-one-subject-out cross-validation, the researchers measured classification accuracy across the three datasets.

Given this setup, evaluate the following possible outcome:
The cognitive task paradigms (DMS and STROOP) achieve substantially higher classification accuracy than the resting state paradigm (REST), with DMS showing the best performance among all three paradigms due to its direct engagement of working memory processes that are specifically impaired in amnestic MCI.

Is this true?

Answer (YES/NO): YES